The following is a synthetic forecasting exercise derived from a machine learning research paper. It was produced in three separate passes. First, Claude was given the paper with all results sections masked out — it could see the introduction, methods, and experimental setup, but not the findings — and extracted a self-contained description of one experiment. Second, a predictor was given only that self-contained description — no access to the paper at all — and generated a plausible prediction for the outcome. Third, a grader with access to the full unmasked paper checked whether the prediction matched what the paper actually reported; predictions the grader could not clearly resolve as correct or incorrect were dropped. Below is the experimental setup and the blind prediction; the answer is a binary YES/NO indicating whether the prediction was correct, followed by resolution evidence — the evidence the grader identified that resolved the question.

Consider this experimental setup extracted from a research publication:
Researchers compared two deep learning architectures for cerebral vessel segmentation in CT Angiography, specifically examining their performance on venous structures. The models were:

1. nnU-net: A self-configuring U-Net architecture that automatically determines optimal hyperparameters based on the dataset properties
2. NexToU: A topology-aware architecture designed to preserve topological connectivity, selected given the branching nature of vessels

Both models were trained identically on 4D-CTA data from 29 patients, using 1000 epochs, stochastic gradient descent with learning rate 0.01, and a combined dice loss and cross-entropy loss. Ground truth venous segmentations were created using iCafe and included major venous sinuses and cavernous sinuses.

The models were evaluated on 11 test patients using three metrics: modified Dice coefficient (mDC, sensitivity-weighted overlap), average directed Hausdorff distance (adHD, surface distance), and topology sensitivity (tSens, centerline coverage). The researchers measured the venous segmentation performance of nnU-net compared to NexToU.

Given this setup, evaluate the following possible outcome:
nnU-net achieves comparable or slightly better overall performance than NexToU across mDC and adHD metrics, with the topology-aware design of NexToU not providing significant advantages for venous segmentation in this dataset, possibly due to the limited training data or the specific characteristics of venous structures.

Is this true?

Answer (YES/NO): YES